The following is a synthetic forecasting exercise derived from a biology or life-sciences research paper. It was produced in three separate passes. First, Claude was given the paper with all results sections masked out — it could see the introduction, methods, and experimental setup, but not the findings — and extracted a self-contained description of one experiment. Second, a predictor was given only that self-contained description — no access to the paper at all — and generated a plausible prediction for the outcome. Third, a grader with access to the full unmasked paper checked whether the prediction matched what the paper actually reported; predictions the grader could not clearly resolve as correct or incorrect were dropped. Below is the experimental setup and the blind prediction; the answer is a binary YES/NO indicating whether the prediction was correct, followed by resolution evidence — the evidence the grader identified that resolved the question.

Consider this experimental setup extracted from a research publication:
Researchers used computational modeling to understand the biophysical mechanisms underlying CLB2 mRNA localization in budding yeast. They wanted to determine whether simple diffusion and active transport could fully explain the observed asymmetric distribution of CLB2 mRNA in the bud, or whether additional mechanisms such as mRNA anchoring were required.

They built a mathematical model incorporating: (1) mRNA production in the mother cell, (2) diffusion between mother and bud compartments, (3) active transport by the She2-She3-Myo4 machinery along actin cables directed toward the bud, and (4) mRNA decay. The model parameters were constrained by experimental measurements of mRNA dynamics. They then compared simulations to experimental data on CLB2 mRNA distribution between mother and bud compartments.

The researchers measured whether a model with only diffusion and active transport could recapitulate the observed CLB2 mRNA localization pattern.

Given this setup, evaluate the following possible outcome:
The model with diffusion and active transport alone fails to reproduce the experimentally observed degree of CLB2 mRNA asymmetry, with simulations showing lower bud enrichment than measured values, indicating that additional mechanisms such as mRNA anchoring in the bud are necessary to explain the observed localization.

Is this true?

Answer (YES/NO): YES